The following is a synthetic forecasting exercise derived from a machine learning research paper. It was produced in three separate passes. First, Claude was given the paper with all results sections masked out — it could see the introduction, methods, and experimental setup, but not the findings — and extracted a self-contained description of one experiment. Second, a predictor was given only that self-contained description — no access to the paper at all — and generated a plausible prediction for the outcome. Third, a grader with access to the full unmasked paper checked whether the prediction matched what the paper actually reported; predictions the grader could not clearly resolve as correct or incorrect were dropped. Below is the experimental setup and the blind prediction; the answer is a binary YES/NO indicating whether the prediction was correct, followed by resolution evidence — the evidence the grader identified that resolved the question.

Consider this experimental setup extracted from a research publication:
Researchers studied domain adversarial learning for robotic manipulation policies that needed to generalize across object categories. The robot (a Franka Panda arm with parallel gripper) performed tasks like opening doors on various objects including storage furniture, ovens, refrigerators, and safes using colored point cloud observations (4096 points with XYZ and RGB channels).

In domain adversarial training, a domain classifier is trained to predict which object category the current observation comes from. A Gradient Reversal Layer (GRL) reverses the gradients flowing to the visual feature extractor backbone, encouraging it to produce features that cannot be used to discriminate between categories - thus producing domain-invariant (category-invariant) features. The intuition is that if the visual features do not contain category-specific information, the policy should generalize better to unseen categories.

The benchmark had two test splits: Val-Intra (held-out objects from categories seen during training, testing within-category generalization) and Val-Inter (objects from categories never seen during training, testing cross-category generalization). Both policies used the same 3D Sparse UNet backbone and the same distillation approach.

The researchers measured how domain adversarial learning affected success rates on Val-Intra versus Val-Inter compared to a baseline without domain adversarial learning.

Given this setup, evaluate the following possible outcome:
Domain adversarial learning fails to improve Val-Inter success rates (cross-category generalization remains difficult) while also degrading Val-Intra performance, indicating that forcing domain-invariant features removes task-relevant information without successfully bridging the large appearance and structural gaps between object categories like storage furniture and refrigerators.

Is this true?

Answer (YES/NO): NO